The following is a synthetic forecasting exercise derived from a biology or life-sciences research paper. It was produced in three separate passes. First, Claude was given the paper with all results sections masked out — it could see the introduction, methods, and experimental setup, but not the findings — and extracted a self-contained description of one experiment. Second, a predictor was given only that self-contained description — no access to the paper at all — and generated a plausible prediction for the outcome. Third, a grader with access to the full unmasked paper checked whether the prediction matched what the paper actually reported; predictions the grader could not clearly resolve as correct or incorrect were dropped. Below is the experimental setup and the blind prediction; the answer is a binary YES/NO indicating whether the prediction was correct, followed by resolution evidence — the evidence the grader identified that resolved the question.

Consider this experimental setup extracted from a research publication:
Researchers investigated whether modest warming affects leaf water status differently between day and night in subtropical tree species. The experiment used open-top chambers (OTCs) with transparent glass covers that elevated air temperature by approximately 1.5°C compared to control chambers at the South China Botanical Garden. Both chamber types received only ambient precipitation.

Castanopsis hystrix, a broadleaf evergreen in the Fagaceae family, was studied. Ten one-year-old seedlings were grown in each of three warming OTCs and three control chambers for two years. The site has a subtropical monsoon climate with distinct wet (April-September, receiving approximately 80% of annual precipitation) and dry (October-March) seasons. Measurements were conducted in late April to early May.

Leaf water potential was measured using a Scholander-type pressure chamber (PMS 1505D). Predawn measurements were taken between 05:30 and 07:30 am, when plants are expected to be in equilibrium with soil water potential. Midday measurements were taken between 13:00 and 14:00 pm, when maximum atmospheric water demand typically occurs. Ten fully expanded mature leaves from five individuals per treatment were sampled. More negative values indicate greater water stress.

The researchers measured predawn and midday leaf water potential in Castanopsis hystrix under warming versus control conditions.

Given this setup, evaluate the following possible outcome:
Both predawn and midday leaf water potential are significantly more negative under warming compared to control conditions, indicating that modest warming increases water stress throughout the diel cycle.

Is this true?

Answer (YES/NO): YES